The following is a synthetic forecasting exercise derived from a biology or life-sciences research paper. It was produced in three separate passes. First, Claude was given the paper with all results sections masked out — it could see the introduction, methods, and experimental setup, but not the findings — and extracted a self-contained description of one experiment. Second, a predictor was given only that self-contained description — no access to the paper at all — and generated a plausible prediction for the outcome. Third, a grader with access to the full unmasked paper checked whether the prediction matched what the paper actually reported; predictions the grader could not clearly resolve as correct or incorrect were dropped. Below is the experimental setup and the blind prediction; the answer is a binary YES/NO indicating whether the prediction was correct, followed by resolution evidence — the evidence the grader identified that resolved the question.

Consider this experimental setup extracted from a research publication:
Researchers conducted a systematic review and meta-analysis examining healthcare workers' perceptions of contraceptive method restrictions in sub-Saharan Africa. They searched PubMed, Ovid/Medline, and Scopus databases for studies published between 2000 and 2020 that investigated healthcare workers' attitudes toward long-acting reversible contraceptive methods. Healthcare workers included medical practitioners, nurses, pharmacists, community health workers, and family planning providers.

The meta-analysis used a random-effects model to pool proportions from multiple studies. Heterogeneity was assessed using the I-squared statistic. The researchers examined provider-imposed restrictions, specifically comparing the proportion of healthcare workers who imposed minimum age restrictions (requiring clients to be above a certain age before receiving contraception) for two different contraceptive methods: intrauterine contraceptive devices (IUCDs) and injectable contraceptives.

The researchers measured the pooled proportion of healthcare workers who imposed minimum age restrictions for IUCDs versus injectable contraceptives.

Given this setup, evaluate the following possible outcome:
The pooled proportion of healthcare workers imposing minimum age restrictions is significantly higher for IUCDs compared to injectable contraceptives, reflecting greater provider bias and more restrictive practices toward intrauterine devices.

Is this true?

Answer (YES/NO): NO